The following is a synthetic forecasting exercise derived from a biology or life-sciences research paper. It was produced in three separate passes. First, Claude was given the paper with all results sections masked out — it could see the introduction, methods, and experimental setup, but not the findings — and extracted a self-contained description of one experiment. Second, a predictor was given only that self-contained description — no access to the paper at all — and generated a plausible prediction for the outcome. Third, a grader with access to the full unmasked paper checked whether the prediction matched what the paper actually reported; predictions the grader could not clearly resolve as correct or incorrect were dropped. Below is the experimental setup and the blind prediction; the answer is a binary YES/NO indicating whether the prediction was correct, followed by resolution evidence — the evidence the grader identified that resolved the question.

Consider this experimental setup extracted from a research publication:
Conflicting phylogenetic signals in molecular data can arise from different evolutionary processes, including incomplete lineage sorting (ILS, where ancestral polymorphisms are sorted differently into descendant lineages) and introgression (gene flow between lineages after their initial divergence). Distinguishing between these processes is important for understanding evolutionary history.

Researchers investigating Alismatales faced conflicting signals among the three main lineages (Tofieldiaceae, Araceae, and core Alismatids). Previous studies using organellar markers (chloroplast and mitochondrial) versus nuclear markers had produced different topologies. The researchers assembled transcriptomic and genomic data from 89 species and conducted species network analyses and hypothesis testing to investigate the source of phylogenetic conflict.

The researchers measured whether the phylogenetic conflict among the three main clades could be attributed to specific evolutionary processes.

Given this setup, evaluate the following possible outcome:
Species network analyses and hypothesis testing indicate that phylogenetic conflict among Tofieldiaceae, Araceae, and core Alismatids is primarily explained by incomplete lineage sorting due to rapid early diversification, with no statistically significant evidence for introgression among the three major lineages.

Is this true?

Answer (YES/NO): NO